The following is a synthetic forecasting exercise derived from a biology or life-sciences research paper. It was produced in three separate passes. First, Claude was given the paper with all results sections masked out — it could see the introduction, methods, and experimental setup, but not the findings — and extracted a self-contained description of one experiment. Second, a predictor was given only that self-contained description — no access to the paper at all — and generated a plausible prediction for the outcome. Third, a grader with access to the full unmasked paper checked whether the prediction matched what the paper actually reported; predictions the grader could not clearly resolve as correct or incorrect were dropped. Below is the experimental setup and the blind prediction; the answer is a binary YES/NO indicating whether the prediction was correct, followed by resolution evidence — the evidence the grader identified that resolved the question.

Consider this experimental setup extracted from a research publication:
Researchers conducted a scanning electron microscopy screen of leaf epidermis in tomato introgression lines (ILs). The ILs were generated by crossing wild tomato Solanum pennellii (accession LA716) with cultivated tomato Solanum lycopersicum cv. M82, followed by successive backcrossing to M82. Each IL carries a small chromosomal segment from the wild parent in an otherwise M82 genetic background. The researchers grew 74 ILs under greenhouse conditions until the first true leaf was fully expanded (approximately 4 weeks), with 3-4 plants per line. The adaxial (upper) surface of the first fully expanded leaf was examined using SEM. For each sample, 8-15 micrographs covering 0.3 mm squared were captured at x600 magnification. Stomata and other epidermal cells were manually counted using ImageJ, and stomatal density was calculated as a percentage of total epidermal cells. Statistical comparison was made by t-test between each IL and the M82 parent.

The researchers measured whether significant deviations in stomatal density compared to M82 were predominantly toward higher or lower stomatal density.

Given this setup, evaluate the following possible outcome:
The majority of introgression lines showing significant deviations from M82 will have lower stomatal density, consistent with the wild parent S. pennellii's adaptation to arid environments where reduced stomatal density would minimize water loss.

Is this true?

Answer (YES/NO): NO